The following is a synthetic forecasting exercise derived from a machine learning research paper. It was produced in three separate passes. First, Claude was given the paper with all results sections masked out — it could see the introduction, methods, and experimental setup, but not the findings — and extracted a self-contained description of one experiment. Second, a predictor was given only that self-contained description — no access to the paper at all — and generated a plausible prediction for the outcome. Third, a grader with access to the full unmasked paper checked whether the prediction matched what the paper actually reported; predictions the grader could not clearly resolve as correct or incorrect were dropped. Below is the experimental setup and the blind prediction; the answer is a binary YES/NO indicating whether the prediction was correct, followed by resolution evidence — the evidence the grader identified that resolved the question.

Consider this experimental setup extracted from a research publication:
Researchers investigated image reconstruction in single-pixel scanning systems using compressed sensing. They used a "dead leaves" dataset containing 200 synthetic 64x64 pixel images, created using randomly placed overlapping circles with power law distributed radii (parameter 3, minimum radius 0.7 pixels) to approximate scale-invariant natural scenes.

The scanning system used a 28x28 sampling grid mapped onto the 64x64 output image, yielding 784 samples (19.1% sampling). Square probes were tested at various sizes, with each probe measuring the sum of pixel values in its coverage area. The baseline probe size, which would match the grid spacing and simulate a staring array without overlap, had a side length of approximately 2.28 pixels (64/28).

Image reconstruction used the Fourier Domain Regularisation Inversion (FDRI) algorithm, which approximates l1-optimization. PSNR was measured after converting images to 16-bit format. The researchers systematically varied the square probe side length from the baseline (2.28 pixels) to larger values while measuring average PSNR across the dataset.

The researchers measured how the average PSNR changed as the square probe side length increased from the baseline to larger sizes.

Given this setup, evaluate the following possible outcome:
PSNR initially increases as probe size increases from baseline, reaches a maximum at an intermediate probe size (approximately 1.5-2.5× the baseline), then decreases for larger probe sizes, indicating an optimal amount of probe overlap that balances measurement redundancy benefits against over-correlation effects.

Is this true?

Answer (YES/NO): NO